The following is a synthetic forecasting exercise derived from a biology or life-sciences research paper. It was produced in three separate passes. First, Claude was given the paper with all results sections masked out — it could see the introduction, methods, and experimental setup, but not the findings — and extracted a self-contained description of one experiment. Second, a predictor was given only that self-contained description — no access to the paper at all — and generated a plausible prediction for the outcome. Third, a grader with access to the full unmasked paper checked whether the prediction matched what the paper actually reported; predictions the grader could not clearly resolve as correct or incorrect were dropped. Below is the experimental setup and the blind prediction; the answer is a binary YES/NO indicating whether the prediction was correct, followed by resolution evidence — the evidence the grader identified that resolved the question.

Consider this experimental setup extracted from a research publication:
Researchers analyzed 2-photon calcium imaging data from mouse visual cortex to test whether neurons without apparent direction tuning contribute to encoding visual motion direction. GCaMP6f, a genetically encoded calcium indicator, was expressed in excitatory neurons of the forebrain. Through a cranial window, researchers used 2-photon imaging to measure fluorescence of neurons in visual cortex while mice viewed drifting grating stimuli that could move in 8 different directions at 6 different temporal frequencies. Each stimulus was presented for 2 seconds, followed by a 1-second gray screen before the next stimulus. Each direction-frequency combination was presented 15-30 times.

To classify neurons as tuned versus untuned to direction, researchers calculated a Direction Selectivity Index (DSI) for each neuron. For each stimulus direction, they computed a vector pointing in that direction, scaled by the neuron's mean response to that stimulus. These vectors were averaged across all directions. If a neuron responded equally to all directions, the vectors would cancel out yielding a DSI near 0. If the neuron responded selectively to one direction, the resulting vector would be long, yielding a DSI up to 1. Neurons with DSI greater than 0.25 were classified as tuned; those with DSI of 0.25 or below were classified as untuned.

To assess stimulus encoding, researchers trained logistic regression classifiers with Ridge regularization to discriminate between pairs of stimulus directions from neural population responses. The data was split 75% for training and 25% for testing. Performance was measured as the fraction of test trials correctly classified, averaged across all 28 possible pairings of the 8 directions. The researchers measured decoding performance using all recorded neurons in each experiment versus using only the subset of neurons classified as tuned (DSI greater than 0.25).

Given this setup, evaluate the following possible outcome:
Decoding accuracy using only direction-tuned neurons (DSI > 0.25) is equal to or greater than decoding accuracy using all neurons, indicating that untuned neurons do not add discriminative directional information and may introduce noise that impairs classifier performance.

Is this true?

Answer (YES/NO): NO